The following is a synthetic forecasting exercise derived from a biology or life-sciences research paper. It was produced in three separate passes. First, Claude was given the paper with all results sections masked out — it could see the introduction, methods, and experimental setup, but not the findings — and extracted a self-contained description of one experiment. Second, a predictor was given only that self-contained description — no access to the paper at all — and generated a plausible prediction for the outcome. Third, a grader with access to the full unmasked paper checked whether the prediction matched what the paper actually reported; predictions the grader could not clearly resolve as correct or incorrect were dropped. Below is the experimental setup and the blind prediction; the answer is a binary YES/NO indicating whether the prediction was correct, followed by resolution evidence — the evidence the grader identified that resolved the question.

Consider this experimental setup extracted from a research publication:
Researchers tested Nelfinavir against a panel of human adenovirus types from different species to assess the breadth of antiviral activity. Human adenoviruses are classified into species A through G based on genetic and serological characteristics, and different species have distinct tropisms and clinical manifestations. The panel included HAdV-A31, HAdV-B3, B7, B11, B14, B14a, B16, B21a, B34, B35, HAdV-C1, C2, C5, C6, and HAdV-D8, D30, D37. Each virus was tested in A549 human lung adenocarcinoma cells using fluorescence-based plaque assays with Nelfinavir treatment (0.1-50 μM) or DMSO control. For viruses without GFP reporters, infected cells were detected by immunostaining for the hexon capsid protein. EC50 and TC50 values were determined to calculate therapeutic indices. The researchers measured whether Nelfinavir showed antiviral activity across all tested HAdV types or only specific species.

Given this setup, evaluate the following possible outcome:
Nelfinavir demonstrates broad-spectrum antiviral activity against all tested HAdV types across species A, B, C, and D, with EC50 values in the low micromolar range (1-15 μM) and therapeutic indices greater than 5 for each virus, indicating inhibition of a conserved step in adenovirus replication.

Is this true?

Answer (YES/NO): NO